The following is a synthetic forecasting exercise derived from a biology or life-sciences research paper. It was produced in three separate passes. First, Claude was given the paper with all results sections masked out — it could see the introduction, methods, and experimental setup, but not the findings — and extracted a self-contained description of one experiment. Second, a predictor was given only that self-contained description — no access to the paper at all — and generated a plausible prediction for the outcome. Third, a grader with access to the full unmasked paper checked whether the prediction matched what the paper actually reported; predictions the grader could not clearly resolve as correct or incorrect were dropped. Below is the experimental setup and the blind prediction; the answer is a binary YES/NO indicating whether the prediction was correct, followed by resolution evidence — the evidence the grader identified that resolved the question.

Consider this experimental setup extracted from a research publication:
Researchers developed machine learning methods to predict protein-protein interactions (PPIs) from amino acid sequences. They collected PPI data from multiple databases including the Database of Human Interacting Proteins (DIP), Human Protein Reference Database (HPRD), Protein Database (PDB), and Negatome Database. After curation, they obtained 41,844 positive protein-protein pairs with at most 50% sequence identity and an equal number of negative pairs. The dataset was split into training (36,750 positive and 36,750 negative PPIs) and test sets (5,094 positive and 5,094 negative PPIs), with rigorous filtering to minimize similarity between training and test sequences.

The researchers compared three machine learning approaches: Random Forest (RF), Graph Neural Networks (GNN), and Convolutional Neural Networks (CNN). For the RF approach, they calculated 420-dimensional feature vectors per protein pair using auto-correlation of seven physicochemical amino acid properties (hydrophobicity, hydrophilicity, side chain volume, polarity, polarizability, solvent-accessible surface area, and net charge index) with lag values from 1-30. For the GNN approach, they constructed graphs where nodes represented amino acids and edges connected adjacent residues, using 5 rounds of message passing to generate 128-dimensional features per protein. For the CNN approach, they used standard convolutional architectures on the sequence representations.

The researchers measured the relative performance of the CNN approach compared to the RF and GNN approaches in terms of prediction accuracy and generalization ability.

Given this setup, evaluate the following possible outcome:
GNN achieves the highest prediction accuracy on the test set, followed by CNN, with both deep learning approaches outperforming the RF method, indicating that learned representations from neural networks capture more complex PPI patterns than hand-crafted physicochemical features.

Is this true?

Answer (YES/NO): NO